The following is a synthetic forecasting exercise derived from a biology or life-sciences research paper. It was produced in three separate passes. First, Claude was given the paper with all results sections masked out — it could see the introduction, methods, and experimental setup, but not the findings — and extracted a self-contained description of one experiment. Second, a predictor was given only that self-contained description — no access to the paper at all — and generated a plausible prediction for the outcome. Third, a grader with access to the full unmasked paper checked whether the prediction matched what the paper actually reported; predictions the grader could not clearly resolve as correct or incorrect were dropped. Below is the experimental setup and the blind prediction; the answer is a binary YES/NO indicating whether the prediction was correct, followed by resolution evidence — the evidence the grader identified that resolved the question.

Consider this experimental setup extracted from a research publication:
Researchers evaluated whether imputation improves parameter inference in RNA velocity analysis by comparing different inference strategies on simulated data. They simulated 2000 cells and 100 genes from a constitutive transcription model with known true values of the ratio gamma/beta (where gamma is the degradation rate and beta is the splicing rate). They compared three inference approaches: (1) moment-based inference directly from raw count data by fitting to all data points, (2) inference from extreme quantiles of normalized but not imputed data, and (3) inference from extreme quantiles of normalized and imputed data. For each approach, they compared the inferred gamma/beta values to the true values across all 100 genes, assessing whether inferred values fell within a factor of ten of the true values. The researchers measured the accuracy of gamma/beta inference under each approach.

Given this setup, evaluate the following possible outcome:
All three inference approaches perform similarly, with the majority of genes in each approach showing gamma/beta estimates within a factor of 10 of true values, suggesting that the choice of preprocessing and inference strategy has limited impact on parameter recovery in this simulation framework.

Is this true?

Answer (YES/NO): NO